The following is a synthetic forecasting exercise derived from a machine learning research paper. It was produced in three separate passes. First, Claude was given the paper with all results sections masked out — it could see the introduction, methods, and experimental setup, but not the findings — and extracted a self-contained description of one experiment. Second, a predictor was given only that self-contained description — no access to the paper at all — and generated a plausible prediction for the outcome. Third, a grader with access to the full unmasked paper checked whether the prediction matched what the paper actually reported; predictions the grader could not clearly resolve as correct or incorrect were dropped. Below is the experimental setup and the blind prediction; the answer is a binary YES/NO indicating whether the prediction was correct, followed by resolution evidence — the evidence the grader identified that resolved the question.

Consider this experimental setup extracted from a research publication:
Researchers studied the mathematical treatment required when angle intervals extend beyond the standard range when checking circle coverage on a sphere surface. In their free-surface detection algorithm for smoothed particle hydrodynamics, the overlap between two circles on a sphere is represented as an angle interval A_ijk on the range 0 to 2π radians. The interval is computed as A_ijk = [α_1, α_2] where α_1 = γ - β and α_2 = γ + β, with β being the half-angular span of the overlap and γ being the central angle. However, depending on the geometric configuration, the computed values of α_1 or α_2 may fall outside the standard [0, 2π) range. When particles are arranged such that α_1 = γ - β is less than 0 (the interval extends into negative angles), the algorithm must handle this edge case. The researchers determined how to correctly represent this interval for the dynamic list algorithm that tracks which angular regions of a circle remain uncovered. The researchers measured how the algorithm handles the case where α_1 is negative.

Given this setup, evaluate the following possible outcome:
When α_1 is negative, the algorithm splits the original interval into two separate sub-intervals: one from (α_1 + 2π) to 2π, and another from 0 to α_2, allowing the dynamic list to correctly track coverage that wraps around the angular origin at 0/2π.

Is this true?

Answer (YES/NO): YES